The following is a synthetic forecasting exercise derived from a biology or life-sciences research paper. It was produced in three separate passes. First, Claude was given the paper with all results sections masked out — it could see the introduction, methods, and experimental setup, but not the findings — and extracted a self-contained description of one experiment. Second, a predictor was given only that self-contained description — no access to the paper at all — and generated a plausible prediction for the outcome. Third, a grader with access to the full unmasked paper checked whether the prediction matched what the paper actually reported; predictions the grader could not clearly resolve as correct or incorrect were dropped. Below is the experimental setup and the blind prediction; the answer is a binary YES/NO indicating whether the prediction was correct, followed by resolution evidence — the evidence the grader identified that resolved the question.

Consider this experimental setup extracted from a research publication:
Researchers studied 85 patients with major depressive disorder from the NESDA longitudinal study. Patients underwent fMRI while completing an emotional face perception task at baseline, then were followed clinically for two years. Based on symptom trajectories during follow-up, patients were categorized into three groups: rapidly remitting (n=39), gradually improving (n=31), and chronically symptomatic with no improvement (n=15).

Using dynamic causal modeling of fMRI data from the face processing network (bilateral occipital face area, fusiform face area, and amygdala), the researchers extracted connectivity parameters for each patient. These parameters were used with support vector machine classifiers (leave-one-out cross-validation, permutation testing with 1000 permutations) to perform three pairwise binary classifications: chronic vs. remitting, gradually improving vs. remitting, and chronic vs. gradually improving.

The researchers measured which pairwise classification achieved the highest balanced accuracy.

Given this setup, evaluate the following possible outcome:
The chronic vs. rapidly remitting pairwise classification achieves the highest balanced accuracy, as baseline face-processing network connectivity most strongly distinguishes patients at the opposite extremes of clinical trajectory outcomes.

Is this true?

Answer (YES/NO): YES